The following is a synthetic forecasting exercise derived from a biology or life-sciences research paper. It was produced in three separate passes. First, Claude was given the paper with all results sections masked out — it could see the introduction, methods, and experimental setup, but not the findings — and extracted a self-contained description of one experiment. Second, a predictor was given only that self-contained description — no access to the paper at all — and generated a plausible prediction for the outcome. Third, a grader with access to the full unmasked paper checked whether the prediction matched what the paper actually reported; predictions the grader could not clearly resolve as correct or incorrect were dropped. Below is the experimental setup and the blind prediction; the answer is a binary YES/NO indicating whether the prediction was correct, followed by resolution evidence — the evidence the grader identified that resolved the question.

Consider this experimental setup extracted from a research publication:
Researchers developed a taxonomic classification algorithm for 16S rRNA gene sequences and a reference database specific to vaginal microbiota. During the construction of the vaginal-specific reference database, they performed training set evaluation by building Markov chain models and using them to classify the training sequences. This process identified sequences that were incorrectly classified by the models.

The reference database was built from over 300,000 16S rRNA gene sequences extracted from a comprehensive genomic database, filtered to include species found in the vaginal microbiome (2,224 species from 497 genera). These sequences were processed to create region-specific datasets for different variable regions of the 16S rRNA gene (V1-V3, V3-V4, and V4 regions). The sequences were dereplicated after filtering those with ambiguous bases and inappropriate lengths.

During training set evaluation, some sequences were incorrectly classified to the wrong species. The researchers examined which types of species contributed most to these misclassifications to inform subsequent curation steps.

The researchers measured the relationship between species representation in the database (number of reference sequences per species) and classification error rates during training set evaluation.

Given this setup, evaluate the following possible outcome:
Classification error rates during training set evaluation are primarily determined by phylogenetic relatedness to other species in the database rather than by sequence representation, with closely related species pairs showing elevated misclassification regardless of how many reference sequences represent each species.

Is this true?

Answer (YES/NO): NO